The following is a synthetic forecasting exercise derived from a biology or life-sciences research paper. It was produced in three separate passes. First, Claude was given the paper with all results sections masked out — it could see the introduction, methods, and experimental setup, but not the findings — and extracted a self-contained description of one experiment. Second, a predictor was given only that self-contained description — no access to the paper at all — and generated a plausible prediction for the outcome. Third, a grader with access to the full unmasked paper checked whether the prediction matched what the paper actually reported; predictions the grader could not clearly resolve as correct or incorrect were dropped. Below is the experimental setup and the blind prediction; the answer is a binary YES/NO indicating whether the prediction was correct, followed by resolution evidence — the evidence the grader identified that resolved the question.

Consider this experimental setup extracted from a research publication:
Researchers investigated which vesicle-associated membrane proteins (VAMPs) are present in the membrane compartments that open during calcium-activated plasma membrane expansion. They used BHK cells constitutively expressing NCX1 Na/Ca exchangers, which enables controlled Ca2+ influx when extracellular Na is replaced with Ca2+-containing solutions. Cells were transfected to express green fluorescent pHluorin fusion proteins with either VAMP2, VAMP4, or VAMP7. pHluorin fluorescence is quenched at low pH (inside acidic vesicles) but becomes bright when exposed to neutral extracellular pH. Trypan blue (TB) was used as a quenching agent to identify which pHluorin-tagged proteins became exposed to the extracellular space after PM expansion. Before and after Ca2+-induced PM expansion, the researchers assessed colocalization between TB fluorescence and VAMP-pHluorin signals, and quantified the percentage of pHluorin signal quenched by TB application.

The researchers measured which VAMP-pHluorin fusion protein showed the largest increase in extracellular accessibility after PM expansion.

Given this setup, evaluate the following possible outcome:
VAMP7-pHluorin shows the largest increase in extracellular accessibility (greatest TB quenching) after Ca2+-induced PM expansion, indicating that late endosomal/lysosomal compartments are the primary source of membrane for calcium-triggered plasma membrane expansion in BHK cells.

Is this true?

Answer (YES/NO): NO